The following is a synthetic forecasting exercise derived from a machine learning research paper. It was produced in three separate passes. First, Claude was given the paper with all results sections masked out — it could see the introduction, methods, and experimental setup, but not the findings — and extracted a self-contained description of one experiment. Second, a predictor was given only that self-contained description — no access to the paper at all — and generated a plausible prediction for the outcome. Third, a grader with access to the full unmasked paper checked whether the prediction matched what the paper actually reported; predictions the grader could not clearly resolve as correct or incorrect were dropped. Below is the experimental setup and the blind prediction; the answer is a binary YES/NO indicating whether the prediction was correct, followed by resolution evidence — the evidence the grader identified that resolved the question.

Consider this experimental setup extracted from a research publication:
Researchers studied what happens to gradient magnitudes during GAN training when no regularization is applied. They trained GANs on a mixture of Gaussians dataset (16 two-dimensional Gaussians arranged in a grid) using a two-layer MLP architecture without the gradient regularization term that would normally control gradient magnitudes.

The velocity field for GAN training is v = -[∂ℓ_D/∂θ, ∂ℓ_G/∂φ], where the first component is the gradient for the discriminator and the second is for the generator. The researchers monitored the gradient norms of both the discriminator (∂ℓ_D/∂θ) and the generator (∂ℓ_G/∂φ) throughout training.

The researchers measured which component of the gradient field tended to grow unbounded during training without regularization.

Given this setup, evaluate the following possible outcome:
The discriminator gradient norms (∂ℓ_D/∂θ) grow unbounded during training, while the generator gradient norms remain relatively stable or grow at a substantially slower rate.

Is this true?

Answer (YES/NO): NO